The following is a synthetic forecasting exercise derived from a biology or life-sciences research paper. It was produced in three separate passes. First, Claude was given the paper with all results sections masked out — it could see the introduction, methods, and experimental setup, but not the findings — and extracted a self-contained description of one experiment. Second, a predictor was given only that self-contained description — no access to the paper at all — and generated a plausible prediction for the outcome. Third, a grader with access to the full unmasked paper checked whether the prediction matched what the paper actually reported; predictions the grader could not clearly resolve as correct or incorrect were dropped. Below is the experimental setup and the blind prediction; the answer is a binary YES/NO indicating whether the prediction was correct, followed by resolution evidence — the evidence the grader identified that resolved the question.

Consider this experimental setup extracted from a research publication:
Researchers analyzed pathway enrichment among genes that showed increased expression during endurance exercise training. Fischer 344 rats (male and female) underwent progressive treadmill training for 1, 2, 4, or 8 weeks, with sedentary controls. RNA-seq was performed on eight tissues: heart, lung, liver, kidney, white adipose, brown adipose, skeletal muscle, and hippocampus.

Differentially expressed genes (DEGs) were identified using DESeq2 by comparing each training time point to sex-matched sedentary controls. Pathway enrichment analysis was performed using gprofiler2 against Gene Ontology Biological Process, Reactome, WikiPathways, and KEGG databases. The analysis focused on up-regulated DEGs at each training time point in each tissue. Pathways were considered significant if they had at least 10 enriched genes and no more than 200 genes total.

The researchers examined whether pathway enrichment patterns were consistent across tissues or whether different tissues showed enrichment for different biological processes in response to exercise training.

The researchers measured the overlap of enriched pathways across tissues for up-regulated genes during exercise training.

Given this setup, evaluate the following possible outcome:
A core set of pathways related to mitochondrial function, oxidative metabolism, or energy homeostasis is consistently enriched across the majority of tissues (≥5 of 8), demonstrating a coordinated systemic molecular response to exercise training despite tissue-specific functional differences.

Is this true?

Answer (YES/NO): NO